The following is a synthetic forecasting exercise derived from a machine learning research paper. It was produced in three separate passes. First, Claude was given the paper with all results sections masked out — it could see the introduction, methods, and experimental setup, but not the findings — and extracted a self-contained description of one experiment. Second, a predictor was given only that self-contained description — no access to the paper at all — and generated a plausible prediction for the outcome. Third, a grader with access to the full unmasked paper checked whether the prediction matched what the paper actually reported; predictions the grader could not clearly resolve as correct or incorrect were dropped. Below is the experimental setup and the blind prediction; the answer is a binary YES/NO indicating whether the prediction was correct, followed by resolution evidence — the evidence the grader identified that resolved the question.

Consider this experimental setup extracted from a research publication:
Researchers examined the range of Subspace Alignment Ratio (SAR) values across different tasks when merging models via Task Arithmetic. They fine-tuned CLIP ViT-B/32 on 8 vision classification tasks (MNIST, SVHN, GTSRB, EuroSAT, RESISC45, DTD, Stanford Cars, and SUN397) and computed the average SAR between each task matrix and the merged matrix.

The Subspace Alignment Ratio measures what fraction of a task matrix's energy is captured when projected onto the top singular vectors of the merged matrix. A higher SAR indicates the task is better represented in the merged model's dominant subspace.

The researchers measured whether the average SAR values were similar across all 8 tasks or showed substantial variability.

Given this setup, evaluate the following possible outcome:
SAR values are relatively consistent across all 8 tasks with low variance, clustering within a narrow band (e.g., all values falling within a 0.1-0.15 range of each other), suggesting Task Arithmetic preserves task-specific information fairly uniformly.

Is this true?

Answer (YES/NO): NO